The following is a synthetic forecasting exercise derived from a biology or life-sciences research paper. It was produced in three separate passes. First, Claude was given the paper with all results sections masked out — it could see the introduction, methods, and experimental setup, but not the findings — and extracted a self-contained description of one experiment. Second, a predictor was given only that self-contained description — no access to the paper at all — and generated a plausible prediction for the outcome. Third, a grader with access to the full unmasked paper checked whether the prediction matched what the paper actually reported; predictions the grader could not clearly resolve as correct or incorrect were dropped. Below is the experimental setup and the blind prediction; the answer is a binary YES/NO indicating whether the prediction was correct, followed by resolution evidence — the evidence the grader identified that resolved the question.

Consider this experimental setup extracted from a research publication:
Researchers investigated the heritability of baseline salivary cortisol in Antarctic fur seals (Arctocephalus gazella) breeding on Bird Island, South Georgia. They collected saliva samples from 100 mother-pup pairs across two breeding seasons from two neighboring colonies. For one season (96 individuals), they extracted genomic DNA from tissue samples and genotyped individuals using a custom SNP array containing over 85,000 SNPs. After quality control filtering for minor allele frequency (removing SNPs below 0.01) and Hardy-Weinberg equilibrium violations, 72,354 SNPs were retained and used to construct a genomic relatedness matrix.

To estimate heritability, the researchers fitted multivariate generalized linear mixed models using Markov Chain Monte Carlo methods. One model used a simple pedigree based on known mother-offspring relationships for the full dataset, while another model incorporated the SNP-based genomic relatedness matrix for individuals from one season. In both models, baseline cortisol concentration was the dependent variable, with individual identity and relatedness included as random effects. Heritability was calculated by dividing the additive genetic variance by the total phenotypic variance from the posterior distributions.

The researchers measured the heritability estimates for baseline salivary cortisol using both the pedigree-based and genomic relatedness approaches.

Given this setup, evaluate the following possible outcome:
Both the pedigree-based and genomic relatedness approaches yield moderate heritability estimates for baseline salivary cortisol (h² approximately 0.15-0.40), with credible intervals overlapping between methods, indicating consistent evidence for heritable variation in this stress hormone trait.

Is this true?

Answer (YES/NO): NO